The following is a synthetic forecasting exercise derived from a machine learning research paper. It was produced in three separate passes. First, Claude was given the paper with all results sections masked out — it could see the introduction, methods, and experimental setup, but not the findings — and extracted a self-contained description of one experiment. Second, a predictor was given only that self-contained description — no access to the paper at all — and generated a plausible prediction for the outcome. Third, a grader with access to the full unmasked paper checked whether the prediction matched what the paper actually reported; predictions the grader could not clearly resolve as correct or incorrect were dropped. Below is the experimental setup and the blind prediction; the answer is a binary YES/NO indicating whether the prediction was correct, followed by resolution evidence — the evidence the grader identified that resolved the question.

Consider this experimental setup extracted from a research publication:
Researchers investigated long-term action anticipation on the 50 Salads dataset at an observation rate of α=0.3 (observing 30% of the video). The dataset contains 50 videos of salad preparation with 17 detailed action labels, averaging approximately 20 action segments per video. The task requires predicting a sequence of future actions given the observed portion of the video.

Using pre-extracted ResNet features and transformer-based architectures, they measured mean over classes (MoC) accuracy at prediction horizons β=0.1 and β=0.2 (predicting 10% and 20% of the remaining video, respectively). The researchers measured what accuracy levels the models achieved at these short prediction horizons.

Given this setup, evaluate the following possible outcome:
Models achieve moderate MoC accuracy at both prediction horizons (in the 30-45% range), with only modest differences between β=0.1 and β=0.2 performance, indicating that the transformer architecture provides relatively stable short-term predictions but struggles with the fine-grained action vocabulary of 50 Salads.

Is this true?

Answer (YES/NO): NO